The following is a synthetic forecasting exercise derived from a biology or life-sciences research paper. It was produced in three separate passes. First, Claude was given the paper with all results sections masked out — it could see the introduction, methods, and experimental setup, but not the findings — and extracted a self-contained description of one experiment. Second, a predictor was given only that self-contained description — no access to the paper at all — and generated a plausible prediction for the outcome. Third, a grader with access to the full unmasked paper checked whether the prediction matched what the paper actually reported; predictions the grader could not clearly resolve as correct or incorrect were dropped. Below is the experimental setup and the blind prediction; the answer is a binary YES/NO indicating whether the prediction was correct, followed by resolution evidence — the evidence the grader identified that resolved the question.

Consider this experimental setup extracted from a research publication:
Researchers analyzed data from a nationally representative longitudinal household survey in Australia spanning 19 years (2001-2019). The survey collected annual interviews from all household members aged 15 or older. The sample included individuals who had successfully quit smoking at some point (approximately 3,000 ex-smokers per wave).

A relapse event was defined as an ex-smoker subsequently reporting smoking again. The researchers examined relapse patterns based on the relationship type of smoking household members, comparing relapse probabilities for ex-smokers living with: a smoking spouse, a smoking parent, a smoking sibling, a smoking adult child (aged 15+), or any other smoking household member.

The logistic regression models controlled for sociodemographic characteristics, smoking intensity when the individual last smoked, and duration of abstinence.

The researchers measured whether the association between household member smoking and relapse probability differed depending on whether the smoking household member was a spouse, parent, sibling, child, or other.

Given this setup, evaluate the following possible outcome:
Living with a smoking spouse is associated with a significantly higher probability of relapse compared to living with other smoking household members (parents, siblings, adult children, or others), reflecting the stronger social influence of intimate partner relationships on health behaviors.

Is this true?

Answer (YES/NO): YES